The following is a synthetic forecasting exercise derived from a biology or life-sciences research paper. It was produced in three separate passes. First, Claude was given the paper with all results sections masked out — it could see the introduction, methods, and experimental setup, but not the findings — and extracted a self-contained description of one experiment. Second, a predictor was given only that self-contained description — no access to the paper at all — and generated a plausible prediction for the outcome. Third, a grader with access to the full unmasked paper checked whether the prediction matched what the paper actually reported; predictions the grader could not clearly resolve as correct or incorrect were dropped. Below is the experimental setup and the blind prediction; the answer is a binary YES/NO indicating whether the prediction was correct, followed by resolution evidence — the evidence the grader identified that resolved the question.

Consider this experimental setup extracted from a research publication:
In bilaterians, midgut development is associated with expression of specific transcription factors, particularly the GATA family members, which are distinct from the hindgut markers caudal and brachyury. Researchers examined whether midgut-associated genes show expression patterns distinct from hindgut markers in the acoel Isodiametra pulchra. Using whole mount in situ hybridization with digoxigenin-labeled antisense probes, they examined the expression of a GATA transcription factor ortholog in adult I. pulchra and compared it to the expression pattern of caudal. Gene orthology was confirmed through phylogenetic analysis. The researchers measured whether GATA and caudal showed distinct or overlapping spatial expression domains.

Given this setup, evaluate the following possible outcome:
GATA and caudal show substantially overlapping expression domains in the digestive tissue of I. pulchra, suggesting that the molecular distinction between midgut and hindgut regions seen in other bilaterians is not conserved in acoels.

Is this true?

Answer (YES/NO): NO